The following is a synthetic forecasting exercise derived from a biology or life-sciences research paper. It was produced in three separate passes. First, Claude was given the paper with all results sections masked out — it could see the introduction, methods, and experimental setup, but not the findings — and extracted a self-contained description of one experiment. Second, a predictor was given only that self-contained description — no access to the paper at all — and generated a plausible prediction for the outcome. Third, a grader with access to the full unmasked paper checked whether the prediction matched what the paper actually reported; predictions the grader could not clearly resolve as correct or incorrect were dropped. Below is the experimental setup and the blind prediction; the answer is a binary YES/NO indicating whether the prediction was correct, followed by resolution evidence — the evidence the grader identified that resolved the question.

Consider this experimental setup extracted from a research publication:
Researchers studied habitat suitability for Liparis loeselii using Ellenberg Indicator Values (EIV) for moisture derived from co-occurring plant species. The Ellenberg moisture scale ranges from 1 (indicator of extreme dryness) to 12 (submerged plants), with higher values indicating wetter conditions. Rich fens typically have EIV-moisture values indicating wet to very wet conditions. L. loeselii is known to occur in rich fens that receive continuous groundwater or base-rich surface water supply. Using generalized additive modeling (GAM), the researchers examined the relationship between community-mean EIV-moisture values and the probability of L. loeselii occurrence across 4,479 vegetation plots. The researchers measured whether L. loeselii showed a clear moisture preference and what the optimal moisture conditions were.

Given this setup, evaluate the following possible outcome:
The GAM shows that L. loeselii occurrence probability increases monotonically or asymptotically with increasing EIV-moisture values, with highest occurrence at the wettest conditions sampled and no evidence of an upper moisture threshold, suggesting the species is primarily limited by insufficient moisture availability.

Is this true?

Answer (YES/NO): NO